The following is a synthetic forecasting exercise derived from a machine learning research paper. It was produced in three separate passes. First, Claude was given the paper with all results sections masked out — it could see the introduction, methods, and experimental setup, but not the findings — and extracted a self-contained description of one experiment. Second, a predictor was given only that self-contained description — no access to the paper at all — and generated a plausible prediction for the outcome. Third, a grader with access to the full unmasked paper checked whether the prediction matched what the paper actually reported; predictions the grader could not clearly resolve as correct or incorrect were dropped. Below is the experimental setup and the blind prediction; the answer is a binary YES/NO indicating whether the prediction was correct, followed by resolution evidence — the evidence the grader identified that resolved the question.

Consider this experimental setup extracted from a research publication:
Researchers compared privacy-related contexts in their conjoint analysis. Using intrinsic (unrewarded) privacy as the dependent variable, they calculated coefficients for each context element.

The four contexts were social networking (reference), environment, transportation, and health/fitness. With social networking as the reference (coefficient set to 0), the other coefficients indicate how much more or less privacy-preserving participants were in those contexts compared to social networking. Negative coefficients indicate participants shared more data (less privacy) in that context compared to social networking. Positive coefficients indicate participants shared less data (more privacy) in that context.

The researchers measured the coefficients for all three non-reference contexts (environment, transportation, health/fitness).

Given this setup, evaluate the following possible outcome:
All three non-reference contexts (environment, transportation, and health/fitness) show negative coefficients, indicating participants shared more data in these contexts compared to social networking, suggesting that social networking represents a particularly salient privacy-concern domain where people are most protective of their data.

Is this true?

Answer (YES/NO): YES